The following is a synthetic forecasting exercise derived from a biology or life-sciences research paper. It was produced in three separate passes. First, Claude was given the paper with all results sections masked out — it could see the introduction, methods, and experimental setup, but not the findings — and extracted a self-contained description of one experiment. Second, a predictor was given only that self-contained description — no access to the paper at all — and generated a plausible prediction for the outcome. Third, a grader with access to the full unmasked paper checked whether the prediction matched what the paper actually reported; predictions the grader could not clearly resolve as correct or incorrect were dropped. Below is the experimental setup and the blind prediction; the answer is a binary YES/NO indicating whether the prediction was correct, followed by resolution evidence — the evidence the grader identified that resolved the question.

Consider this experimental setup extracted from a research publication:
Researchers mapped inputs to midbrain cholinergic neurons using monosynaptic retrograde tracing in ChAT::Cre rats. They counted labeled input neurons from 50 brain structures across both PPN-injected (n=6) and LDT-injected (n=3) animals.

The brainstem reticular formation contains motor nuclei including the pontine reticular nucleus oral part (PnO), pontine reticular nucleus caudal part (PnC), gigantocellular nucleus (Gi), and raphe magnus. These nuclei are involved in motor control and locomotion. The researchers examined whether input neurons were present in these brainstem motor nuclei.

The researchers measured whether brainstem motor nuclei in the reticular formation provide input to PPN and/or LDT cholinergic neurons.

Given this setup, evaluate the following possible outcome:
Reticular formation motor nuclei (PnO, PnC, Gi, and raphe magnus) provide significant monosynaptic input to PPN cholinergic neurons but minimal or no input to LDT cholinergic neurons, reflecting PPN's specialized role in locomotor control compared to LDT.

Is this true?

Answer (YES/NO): NO